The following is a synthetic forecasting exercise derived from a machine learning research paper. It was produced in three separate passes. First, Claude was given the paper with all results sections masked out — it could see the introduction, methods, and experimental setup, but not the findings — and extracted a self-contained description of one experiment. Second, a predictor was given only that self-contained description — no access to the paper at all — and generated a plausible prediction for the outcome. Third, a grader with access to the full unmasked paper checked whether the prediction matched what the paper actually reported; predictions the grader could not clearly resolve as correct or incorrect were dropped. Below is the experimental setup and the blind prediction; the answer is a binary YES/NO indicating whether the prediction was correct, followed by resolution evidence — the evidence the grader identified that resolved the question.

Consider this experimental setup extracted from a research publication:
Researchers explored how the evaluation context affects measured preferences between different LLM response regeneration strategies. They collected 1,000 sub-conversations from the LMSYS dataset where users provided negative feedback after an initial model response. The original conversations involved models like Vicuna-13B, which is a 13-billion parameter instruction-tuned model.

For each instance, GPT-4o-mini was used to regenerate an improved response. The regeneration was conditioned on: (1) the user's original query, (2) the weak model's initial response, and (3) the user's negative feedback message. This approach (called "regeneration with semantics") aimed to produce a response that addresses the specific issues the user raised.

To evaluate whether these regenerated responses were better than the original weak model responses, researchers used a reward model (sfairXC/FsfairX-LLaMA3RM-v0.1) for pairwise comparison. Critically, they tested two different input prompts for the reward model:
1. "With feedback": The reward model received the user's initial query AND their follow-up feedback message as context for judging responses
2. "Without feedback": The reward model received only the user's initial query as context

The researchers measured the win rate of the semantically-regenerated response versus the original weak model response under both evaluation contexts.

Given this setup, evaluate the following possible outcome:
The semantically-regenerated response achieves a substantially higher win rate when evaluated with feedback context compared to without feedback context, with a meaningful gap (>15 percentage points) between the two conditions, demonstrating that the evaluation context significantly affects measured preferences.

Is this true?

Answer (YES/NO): YES